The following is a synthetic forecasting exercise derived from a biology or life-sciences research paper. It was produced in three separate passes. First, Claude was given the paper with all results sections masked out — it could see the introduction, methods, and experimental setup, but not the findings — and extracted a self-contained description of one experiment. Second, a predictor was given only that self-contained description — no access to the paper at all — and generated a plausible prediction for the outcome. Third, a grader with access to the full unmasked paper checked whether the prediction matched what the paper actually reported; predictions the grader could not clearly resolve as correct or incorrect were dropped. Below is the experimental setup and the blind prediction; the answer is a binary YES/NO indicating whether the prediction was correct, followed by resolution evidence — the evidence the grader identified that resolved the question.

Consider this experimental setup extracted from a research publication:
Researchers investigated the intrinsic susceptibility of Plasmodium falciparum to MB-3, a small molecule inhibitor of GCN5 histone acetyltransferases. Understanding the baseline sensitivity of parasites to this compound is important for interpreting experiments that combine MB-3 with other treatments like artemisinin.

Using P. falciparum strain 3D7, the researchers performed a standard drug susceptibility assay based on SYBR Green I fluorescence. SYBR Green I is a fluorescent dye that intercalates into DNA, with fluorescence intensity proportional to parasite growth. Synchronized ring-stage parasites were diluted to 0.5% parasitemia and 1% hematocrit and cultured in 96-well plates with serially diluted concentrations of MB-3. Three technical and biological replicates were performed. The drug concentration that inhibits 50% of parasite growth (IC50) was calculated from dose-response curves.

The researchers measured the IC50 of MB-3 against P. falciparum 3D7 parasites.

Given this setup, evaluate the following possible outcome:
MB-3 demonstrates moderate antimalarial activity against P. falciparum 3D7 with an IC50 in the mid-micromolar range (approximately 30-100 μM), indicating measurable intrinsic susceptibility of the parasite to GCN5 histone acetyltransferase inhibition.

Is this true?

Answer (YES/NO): NO